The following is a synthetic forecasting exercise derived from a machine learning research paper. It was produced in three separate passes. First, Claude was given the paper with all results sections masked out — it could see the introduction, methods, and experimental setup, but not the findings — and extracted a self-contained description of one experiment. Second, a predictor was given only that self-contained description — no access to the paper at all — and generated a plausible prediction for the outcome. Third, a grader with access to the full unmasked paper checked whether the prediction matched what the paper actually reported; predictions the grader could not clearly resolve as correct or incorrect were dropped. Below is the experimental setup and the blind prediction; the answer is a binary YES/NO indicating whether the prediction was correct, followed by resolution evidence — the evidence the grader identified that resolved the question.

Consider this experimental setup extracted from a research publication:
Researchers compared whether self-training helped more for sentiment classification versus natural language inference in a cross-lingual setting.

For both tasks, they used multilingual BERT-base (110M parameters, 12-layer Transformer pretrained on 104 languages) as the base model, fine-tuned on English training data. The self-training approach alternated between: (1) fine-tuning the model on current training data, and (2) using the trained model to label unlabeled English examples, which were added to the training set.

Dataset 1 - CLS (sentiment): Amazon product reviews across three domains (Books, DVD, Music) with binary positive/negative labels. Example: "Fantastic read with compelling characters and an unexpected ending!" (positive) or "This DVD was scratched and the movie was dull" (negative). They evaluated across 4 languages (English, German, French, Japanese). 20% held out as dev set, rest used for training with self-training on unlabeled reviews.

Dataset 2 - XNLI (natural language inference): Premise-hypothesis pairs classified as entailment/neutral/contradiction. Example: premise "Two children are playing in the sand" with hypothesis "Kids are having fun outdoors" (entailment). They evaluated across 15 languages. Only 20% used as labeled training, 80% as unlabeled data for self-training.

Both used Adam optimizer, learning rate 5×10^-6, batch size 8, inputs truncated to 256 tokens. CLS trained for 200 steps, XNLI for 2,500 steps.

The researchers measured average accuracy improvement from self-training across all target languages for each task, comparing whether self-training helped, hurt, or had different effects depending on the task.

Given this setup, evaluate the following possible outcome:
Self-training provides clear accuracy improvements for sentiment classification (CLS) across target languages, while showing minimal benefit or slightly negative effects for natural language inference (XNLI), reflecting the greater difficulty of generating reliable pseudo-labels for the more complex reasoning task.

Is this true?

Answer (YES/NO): NO